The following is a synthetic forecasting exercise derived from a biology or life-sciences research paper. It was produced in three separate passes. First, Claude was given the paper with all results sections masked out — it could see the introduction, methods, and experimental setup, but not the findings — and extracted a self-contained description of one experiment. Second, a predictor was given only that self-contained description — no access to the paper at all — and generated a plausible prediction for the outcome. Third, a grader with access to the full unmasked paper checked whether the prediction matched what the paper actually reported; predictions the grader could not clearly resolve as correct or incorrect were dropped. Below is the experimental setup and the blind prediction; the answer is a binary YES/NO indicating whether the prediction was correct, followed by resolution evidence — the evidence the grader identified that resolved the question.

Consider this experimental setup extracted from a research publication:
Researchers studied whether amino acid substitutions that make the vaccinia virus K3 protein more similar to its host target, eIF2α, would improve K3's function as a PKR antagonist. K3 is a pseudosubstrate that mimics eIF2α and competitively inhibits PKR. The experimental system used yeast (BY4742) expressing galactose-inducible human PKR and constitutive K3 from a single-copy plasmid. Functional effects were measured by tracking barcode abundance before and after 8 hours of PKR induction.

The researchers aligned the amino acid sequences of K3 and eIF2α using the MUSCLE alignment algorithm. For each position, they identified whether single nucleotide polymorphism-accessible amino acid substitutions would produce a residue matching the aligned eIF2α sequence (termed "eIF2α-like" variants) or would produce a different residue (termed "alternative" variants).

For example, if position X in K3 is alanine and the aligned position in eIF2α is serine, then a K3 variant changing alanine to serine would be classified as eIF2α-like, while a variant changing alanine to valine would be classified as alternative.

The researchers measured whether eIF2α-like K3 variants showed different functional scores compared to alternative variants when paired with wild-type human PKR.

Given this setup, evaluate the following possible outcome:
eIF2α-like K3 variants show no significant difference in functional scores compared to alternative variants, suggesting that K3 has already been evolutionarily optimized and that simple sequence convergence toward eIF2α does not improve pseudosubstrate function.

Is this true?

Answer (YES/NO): NO